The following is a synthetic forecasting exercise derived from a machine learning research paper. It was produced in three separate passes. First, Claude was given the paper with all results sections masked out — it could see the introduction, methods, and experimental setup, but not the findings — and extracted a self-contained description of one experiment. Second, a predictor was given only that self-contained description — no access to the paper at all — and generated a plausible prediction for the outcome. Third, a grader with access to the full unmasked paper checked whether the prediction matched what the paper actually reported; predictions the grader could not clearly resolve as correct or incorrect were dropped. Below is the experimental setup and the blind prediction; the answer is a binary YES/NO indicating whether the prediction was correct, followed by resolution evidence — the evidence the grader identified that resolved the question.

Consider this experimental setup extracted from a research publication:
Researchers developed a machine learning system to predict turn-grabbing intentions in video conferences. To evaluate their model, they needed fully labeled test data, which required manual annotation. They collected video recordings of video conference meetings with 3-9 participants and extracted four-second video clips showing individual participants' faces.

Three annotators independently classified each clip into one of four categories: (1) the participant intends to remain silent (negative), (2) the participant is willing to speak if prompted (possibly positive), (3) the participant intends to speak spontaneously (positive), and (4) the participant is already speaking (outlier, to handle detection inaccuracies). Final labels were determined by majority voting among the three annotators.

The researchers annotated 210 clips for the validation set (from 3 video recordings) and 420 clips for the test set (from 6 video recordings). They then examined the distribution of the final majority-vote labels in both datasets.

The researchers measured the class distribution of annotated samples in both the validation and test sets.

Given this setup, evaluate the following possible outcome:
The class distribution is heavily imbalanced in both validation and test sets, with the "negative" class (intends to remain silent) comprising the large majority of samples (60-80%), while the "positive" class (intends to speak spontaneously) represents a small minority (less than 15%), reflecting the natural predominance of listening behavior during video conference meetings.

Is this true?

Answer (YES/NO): NO